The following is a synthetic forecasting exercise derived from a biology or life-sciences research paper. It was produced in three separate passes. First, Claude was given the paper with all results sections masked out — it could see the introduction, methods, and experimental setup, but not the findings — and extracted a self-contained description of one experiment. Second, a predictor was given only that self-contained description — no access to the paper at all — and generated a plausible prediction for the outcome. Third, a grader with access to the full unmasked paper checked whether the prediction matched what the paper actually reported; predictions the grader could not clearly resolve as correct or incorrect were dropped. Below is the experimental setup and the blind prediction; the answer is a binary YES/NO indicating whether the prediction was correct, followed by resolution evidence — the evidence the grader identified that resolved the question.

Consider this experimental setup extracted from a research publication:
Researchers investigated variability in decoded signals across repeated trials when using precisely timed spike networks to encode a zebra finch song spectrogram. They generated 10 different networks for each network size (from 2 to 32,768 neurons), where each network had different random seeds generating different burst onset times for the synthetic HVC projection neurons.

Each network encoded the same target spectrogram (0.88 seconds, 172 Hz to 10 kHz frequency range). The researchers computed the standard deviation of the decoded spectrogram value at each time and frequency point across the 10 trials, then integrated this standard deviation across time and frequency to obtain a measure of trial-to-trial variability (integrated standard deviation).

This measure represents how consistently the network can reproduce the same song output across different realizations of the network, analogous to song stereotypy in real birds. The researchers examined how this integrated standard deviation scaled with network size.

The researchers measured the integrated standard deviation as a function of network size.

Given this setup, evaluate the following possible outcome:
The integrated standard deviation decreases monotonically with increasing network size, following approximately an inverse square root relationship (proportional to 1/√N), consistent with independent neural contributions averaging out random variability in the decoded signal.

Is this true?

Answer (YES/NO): NO